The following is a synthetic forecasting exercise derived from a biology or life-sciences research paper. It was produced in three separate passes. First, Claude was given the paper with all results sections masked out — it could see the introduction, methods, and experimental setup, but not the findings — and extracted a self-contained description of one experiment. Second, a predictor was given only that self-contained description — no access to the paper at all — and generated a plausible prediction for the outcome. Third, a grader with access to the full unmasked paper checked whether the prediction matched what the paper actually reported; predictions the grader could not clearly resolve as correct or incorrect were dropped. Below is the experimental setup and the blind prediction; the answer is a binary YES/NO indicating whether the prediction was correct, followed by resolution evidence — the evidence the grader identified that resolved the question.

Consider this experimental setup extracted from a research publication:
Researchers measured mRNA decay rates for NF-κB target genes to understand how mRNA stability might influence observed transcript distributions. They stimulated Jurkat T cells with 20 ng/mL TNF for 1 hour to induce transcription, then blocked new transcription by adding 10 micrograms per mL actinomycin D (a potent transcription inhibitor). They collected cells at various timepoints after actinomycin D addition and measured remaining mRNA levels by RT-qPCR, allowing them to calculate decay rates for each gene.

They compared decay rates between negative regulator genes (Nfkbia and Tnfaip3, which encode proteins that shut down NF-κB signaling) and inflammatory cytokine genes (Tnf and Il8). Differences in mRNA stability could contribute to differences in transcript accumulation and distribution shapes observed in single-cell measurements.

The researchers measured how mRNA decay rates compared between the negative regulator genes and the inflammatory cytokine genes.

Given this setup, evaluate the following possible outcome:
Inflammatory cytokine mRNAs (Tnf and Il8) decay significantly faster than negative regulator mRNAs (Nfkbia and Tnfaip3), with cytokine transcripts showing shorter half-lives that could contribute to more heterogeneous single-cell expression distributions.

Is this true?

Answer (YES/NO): NO